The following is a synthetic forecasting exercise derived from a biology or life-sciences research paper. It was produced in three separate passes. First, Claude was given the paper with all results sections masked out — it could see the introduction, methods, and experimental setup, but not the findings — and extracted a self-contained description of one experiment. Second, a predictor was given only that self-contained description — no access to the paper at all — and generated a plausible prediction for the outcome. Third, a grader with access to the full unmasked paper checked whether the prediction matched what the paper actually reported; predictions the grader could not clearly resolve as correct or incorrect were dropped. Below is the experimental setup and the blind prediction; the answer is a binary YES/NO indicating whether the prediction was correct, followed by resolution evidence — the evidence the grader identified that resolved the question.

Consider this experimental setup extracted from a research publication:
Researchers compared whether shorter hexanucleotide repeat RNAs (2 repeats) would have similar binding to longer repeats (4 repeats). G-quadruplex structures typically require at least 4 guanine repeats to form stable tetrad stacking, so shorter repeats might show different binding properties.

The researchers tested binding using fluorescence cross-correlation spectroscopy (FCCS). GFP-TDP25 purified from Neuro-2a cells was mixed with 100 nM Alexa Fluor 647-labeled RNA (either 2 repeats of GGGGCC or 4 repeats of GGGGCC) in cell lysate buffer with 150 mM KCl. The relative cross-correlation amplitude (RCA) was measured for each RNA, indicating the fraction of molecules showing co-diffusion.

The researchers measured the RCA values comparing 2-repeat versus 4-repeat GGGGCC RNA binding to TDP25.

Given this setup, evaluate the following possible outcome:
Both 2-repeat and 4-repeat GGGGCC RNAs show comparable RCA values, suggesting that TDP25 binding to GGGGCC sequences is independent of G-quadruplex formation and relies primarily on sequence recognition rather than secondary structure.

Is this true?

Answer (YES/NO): NO